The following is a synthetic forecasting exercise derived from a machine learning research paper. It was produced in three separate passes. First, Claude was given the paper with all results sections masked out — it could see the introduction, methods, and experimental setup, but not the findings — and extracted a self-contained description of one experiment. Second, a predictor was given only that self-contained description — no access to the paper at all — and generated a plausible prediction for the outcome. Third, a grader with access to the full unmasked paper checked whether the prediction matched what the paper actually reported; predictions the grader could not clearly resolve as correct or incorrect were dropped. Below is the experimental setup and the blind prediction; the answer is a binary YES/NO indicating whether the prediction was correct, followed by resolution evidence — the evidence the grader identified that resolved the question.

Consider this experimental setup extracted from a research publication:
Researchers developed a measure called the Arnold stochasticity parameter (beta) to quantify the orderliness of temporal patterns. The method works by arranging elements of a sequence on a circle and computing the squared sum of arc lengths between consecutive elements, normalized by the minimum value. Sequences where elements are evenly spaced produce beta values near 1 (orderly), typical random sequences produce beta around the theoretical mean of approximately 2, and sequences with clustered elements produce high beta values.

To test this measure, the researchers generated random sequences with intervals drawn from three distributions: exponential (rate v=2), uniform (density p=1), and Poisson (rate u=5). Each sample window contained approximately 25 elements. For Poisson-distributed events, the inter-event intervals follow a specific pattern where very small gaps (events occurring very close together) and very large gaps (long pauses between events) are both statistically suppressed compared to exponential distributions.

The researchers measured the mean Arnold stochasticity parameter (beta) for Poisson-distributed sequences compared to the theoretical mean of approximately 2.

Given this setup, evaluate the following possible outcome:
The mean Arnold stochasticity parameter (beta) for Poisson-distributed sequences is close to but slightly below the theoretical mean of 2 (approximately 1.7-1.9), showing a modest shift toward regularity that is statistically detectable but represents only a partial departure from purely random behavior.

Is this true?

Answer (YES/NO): NO